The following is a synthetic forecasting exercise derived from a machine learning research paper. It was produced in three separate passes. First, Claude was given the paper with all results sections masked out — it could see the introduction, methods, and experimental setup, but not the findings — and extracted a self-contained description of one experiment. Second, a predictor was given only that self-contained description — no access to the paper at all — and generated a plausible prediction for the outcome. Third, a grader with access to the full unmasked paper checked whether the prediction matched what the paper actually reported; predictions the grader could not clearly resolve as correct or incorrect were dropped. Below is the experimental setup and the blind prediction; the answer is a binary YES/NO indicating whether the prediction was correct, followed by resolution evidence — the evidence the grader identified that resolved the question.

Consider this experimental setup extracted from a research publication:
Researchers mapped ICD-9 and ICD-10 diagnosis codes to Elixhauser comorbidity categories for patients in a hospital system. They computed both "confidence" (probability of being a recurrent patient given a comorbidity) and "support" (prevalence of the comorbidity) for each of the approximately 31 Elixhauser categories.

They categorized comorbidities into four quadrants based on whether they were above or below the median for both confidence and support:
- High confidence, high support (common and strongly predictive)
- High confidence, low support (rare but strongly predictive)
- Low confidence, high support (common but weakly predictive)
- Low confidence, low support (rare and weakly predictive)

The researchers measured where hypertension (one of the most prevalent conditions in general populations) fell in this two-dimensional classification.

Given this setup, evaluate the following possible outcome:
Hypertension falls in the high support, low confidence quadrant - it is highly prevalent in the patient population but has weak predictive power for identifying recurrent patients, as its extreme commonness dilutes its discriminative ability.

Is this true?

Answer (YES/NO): YES